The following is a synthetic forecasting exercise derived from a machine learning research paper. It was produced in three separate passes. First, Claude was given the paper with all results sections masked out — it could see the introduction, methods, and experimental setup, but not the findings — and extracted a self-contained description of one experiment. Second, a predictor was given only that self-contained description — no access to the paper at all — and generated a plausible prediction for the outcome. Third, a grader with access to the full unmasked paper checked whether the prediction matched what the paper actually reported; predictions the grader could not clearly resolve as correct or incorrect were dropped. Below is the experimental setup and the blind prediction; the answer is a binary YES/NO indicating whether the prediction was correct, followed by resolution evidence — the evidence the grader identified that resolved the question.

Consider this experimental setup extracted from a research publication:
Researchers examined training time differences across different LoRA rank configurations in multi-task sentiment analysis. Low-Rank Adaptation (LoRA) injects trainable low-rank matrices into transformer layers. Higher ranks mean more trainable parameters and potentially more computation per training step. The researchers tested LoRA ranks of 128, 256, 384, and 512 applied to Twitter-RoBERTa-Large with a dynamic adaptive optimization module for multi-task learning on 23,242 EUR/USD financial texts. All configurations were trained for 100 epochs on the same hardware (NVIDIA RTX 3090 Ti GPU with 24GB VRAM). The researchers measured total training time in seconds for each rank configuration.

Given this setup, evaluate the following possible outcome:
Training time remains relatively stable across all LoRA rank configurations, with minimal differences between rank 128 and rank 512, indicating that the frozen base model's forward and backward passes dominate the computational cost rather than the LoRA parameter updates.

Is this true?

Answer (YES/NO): NO